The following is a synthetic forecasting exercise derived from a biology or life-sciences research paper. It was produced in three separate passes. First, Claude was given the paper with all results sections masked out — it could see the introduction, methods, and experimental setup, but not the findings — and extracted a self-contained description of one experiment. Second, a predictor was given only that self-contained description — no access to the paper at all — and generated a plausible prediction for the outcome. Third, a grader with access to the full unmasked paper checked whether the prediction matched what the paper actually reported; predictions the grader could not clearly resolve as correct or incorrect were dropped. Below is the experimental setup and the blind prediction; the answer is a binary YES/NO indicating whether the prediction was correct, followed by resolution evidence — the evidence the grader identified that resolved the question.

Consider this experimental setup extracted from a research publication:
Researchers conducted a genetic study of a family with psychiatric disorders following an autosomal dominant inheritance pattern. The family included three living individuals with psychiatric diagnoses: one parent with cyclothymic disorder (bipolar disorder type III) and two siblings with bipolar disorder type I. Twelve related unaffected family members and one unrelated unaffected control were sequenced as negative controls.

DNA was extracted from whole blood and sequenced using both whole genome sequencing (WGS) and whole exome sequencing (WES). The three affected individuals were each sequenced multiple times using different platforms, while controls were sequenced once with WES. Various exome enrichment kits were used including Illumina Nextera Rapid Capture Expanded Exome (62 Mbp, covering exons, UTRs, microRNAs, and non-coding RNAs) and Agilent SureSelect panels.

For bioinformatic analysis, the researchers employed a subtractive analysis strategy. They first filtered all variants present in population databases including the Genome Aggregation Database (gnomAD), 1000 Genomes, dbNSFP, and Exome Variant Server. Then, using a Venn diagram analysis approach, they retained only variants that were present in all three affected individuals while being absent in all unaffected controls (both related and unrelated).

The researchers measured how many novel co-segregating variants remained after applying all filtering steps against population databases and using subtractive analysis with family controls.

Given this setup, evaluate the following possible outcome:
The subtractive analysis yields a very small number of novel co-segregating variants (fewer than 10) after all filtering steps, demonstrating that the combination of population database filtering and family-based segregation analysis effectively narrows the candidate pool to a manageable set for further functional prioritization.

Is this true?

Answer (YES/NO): YES